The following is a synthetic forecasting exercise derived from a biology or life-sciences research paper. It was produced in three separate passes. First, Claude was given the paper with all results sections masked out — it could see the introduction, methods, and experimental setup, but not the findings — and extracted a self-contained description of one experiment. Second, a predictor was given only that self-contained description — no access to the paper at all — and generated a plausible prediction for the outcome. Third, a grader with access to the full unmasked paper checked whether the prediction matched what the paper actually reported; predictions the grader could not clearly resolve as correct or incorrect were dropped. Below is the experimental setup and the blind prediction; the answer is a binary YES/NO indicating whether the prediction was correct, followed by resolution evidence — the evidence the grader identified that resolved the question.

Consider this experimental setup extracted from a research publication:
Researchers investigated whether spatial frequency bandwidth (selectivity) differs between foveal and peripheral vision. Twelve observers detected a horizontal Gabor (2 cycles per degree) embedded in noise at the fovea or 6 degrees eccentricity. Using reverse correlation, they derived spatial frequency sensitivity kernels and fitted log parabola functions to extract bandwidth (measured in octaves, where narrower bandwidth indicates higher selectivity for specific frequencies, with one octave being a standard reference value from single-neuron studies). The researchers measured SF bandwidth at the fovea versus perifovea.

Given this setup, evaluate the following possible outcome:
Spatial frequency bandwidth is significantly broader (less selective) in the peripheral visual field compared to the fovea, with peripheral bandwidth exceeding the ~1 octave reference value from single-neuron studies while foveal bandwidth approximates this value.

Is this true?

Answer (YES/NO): NO